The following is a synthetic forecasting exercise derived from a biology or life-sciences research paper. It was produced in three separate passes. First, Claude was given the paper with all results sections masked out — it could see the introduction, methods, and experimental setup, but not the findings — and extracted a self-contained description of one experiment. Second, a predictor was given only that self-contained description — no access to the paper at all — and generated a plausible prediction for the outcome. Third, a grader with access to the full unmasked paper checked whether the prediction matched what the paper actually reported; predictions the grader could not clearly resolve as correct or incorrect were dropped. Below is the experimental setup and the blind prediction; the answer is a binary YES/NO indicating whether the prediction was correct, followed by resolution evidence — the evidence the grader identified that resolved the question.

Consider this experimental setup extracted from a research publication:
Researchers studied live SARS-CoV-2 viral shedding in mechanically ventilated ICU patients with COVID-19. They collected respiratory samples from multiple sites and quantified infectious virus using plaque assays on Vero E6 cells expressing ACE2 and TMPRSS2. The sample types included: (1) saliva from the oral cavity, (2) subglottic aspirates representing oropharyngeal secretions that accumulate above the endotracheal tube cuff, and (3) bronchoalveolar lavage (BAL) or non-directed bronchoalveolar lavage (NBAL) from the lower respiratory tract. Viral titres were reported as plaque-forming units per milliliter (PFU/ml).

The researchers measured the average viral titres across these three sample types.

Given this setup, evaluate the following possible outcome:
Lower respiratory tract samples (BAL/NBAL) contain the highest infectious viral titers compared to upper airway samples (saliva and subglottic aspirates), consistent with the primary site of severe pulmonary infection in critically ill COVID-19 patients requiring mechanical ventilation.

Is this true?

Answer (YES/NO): NO